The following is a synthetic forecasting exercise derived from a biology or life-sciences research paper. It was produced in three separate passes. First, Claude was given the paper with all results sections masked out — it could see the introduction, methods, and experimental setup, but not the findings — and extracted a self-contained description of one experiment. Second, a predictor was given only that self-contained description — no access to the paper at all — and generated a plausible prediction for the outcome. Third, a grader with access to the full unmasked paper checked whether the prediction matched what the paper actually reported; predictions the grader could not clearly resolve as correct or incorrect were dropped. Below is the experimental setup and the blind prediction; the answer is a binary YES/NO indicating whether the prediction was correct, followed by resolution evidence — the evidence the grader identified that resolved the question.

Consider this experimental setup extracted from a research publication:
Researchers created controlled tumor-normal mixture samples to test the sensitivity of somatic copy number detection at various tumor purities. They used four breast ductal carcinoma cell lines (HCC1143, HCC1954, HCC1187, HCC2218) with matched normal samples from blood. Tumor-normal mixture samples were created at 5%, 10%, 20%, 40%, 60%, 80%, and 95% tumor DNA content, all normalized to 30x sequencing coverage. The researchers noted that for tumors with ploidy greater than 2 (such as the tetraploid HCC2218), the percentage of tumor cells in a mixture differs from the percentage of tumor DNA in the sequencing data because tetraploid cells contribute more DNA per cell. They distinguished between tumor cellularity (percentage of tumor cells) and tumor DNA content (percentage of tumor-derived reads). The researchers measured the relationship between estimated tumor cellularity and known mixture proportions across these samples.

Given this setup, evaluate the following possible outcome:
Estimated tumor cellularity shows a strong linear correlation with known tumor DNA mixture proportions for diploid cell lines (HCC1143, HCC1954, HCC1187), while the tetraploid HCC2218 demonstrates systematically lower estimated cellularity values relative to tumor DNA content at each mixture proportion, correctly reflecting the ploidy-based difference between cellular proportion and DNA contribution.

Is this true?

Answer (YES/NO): NO